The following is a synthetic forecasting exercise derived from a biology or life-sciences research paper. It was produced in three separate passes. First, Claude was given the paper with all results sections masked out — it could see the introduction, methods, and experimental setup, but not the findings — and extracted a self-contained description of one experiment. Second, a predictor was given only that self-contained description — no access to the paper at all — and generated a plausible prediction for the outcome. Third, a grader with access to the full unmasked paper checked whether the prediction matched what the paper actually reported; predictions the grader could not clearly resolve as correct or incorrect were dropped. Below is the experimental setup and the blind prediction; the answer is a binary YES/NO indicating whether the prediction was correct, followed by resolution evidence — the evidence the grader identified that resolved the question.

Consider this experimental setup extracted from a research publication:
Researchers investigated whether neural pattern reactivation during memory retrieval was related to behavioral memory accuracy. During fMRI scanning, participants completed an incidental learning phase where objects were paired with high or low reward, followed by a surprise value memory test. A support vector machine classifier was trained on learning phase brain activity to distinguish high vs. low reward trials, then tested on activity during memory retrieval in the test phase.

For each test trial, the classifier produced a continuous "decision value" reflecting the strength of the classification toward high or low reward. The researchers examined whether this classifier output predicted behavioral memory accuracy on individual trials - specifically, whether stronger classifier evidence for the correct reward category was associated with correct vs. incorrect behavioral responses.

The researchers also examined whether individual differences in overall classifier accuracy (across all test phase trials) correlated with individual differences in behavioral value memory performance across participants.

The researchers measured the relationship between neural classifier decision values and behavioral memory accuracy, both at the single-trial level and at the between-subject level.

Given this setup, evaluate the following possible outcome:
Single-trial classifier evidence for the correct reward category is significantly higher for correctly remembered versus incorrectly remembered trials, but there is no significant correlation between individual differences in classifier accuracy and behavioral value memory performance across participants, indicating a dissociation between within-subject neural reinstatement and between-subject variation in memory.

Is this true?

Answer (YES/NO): NO